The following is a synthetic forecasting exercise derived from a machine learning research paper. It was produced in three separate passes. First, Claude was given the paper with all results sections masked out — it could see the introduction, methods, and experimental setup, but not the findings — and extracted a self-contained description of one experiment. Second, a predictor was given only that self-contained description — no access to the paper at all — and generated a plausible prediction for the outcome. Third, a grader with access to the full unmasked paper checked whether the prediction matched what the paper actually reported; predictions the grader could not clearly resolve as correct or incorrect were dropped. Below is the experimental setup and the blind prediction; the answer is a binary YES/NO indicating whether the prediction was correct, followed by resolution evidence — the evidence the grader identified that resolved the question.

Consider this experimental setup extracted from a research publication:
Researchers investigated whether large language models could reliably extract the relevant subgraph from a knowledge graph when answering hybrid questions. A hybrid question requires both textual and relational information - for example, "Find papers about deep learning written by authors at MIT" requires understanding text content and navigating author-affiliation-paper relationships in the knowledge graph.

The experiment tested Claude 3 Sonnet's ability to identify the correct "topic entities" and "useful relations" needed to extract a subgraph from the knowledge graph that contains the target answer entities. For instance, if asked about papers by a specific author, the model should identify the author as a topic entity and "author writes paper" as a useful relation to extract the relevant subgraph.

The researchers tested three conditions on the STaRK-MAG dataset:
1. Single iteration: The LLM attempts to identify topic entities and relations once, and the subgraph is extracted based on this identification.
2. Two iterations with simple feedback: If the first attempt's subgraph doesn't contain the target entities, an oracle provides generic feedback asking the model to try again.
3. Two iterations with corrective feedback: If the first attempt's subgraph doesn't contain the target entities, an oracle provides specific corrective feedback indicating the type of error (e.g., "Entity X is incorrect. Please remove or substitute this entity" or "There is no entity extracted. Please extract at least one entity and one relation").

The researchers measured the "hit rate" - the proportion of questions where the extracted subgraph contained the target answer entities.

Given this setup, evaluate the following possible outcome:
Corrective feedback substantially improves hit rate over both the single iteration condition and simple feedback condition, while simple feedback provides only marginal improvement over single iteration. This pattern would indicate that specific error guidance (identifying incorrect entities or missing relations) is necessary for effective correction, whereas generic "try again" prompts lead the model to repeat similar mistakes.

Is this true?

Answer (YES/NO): NO